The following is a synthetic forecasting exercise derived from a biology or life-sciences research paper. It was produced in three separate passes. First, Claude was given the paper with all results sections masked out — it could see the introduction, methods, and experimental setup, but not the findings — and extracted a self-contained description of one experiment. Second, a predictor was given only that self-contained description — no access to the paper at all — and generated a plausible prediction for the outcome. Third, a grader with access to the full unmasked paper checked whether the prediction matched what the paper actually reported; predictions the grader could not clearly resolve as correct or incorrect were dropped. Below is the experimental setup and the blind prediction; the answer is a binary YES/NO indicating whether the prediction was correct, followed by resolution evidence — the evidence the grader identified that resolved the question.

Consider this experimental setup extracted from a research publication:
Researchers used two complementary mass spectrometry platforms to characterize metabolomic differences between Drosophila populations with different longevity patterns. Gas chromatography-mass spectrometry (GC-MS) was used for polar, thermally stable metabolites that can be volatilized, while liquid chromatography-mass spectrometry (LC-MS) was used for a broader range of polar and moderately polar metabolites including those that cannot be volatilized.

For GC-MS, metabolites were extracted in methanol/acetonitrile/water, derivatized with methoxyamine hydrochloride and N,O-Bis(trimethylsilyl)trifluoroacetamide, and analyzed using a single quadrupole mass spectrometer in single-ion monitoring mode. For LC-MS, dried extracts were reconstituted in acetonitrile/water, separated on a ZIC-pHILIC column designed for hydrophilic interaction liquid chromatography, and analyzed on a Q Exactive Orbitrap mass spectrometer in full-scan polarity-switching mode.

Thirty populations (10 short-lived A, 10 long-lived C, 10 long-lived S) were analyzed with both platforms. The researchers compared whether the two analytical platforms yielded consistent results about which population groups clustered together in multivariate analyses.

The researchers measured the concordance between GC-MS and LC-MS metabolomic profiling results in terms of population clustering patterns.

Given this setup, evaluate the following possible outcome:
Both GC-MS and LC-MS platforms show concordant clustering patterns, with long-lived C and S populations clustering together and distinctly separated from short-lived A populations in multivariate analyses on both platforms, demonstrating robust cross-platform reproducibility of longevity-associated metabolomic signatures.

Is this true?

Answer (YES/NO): YES